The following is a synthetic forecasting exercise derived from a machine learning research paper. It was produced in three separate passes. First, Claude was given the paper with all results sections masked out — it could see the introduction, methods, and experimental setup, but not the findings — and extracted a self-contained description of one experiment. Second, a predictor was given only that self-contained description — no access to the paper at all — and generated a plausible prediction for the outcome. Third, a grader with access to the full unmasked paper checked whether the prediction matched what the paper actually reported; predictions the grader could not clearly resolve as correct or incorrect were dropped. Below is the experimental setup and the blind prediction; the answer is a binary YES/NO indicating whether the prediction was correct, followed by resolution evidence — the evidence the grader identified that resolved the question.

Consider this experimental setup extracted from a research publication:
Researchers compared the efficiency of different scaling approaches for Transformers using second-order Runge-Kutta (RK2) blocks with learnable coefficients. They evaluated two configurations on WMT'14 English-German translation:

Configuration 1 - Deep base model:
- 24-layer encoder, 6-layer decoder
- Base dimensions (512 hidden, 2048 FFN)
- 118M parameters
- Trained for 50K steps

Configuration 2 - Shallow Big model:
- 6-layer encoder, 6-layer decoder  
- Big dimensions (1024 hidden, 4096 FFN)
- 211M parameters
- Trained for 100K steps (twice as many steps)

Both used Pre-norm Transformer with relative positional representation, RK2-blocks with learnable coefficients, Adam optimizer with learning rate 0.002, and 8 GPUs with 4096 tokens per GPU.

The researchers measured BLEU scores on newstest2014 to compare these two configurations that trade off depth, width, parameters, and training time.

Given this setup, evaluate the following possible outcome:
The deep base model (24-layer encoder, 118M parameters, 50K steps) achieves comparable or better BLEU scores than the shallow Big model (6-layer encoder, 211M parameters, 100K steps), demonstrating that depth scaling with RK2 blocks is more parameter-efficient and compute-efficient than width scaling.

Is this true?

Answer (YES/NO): NO